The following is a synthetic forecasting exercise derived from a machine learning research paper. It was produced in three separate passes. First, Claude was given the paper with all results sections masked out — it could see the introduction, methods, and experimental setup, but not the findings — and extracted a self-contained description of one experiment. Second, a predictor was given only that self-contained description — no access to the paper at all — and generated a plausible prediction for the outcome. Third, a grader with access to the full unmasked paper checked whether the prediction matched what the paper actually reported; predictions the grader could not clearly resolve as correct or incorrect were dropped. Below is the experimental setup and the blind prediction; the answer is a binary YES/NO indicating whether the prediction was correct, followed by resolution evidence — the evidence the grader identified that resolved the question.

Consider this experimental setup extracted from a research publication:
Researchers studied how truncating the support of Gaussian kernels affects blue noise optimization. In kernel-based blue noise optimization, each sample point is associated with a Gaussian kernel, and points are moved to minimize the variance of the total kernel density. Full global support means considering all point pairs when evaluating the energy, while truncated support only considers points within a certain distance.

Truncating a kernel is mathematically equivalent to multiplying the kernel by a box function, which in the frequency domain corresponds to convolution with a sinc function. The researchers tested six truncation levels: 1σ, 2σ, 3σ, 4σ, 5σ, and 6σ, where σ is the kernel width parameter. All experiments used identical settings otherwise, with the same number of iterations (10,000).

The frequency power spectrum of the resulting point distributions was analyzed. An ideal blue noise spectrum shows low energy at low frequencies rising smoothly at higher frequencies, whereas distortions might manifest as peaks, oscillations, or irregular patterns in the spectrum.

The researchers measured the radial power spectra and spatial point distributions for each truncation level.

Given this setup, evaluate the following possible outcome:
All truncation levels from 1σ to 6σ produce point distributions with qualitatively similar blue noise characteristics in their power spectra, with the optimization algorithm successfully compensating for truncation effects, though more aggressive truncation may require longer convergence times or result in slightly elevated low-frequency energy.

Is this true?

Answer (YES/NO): NO